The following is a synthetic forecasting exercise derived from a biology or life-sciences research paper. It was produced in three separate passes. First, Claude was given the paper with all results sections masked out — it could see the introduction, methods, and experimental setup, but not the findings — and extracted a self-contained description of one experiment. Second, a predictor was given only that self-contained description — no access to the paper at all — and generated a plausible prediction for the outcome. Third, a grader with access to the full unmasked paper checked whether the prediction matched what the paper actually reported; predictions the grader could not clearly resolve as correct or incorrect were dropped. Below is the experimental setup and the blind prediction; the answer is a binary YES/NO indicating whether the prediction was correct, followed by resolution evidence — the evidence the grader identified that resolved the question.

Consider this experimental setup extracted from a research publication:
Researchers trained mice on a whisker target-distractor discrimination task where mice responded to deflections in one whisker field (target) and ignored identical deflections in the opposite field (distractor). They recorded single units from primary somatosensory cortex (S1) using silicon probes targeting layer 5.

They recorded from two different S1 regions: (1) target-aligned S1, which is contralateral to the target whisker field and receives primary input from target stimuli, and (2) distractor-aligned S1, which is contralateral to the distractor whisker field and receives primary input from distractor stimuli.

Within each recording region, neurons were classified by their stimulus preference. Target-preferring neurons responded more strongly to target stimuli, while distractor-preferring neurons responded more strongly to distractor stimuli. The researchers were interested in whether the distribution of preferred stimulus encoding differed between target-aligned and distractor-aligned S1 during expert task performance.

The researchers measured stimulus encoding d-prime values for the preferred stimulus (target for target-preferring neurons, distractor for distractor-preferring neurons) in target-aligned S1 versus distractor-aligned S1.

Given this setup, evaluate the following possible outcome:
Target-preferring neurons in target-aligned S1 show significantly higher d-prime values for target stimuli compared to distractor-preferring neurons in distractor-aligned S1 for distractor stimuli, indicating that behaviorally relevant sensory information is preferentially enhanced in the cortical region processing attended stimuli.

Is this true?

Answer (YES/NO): YES